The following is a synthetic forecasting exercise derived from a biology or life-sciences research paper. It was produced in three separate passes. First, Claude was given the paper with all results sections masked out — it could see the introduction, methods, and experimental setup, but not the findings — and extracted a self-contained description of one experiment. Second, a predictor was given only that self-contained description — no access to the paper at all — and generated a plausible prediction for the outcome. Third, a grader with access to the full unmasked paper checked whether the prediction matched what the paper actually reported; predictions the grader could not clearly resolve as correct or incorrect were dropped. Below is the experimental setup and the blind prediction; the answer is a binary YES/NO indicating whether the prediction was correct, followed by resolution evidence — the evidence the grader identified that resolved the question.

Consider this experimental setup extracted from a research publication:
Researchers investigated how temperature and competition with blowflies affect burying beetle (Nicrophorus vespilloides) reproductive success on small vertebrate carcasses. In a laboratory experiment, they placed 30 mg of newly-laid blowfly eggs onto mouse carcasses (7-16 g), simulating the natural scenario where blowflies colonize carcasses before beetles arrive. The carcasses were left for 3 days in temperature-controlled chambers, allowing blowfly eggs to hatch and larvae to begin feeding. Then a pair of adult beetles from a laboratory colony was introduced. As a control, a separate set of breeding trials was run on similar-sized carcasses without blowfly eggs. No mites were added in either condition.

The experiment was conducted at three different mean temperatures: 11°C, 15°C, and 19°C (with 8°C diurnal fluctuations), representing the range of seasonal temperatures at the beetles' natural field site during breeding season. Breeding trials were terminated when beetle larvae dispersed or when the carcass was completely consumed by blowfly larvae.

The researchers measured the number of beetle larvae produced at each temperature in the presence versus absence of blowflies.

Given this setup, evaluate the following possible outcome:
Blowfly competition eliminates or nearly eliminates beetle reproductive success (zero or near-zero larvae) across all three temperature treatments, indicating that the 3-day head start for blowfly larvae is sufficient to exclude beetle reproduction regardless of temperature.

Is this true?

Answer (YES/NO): NO